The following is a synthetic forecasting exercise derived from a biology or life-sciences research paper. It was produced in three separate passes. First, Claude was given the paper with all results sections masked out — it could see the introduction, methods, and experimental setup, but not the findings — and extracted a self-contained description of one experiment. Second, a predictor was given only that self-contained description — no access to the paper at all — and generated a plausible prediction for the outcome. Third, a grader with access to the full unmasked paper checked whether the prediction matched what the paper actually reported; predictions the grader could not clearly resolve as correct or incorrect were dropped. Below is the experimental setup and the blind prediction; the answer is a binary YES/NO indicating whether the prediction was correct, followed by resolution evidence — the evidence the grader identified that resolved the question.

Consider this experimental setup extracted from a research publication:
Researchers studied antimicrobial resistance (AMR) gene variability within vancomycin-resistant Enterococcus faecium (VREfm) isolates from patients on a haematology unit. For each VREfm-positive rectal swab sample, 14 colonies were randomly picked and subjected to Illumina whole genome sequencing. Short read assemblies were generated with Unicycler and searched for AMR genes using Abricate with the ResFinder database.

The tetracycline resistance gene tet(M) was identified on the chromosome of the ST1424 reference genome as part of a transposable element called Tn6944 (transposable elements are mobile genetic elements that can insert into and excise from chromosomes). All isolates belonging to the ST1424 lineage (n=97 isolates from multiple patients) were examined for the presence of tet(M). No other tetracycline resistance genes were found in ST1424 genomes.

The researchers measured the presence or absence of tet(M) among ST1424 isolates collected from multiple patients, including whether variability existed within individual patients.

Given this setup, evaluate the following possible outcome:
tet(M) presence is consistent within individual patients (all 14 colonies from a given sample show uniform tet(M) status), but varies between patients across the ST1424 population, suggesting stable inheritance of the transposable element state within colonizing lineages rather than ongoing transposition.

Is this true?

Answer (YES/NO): NO